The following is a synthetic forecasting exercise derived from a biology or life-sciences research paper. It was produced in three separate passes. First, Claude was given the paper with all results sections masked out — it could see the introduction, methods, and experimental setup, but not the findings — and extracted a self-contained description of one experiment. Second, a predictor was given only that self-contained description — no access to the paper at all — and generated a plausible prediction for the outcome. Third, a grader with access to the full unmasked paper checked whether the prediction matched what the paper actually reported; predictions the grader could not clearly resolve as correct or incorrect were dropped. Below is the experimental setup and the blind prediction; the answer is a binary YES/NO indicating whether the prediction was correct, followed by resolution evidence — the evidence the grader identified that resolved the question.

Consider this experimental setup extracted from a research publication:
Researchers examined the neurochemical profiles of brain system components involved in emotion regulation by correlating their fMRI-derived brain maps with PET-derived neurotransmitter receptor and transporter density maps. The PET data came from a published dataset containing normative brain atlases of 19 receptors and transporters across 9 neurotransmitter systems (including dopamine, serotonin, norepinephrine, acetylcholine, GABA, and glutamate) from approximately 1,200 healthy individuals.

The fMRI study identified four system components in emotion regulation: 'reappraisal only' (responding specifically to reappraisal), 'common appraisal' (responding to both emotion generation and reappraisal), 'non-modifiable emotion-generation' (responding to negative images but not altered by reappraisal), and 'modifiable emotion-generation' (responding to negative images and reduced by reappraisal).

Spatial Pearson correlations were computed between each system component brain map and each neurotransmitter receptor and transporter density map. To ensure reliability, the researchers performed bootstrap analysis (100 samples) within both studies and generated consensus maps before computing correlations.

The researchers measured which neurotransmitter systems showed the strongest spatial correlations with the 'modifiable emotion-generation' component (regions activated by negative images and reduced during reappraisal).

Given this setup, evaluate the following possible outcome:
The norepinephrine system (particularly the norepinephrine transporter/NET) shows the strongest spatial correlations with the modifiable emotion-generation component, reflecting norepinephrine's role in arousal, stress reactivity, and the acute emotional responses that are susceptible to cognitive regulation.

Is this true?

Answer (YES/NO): NO